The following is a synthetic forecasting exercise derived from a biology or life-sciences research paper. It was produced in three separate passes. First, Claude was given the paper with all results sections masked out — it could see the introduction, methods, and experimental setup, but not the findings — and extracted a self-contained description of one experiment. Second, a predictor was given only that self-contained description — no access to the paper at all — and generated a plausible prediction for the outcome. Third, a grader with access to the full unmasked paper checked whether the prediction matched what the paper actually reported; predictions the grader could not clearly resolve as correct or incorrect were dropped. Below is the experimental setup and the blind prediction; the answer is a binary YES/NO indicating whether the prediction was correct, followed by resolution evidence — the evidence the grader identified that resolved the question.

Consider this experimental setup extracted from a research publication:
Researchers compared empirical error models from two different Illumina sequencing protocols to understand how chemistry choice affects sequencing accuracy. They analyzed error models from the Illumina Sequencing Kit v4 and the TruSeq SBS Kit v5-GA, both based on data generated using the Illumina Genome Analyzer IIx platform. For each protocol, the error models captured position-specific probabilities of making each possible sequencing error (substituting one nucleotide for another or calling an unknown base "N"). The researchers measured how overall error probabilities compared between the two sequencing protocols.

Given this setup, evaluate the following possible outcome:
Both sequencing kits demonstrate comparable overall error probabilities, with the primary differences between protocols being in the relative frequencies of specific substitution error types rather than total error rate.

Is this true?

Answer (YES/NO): NO